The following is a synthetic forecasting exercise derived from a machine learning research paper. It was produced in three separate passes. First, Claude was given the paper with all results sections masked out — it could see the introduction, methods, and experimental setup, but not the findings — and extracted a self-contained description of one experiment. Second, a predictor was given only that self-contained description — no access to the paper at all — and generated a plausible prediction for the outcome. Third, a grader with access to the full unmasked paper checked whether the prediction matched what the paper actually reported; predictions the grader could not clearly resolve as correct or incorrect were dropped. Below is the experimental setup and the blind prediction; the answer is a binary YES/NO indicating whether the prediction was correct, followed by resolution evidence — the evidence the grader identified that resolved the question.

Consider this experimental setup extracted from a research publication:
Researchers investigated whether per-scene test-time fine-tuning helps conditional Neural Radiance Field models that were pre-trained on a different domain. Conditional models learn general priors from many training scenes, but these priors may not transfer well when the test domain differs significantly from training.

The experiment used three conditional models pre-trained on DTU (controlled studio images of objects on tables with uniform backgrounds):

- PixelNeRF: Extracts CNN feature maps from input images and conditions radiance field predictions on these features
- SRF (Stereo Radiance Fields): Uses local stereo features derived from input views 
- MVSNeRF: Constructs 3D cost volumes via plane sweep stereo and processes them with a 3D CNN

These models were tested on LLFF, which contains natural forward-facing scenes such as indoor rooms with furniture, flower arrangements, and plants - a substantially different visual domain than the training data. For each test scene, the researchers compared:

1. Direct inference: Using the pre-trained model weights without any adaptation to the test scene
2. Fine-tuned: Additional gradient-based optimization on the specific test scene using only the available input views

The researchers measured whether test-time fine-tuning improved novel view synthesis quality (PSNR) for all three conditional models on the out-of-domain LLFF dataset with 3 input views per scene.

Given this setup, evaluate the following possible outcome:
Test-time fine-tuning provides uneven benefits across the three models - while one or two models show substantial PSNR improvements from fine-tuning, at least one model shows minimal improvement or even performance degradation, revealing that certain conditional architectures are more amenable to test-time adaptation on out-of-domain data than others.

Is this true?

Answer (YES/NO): NO